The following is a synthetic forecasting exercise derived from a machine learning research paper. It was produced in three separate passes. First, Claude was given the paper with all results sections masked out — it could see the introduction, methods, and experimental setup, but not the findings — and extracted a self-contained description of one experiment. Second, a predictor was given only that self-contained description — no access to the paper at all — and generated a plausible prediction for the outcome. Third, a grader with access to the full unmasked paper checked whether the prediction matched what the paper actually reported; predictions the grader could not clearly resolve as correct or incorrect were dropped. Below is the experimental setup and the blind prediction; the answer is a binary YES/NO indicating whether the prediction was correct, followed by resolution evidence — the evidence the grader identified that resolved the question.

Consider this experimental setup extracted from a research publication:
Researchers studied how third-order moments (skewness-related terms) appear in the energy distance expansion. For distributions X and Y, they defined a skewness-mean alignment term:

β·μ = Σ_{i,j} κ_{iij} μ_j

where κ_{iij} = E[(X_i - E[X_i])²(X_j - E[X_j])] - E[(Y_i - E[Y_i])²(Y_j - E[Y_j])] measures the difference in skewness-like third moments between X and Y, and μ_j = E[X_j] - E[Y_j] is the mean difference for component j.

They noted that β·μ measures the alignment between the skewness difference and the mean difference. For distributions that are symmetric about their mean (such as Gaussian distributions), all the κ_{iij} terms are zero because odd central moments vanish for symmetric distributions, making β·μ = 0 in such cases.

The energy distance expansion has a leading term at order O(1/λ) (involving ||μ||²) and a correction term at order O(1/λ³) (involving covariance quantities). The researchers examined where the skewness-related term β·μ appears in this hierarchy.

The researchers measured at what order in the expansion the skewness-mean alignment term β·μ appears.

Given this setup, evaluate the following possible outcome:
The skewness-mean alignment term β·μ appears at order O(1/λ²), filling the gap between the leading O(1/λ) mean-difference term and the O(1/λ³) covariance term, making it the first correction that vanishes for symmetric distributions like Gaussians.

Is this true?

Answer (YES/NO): NO